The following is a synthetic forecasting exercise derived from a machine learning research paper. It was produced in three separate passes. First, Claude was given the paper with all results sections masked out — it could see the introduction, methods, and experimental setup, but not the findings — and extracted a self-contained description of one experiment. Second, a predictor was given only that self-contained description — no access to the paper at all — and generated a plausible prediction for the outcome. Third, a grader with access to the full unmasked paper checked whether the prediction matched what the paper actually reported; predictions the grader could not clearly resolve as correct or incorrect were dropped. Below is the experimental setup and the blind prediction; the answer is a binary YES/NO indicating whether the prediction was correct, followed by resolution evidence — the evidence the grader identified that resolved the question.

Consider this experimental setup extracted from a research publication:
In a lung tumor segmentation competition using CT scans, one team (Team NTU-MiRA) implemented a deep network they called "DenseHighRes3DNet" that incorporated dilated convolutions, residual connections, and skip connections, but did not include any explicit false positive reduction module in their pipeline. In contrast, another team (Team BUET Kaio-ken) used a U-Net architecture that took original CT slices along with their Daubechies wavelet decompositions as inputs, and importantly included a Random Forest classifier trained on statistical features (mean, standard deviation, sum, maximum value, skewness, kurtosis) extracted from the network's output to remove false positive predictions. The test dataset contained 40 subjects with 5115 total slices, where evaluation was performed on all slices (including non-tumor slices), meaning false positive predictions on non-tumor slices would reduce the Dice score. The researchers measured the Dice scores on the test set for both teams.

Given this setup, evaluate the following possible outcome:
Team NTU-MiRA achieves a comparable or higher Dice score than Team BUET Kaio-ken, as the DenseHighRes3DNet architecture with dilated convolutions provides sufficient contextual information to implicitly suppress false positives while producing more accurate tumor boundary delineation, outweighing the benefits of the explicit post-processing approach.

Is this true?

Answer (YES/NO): NO